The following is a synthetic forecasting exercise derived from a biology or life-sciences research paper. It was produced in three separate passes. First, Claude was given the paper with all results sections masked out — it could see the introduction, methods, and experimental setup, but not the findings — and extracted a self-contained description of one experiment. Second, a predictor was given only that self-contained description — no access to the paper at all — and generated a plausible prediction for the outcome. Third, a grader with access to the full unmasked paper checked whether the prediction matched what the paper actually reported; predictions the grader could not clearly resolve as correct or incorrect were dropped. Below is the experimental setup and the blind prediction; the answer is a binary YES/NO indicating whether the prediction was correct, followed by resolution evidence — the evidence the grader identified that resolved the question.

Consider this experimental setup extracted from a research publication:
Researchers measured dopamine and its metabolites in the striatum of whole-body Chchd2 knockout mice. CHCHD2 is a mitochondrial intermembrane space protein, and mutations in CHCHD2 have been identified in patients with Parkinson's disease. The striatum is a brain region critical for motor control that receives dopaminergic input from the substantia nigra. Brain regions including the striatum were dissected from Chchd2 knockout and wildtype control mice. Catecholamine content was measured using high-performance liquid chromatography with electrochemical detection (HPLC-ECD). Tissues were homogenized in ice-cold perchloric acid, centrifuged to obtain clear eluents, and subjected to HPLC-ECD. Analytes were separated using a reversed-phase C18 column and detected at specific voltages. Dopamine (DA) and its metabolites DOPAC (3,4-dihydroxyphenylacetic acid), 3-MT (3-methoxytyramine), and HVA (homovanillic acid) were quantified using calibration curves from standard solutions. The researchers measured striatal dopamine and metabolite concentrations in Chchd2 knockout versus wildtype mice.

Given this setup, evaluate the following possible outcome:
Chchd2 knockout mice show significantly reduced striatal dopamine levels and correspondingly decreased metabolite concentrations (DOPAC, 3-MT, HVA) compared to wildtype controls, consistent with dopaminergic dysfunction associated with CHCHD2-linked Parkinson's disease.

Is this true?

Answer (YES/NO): NO